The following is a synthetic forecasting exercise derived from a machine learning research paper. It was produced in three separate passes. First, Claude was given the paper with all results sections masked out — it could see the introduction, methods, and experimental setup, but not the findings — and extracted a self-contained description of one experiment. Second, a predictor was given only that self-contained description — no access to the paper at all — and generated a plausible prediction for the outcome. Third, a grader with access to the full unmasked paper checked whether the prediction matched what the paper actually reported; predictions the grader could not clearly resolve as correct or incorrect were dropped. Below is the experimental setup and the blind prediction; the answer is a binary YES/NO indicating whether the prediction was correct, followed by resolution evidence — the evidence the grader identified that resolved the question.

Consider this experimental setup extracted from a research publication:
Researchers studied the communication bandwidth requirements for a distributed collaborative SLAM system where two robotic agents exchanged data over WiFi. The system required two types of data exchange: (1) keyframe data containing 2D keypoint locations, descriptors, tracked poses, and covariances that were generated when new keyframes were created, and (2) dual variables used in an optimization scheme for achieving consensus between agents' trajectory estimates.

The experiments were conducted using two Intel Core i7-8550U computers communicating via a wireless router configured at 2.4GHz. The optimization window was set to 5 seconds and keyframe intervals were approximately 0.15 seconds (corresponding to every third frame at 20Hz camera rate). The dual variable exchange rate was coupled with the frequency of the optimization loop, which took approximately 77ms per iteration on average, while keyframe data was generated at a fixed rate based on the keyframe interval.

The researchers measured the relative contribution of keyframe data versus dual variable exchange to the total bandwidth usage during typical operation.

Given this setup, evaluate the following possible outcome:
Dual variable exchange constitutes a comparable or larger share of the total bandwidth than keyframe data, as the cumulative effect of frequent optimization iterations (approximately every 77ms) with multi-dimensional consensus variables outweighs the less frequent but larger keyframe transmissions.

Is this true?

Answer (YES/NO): NO